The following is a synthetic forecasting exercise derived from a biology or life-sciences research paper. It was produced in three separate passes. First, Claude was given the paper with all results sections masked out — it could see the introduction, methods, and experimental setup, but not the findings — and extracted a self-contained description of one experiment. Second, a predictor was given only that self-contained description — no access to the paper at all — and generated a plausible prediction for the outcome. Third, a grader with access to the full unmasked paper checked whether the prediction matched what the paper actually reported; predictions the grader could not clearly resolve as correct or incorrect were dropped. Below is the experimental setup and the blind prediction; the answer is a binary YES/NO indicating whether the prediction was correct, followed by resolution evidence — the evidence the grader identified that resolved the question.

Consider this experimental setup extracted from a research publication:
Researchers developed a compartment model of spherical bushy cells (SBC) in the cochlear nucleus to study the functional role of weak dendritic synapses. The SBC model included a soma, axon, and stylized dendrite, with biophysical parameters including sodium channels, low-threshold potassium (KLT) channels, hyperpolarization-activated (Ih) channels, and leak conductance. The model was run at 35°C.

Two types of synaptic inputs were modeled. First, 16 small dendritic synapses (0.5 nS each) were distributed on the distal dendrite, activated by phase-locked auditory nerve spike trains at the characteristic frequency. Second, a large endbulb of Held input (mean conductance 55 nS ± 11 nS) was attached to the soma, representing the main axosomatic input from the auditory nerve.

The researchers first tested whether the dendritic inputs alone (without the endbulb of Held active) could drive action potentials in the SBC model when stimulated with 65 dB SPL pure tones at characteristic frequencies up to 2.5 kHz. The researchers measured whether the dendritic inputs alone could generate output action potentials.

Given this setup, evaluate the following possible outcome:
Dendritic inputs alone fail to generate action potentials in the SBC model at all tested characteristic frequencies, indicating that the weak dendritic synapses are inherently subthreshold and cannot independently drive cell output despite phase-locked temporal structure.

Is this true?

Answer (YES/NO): NO